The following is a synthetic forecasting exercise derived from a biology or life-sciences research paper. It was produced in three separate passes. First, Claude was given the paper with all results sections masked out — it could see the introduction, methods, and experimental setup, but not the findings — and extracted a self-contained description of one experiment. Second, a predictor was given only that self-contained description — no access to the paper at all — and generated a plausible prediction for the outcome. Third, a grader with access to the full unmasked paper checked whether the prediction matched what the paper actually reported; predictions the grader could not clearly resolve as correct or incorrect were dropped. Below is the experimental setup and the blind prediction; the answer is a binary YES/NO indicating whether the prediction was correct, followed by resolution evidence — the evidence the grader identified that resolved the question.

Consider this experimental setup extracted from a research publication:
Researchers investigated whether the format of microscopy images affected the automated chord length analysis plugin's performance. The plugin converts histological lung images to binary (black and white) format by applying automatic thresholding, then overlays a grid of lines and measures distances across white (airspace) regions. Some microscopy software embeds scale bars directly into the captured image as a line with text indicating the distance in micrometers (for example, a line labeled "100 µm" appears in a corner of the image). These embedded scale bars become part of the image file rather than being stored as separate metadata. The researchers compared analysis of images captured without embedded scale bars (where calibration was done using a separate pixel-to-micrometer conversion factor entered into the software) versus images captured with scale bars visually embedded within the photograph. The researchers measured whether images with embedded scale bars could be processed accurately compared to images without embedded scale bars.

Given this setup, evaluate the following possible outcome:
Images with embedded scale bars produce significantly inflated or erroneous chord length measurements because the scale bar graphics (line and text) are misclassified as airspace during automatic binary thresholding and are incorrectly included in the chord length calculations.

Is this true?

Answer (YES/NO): YES